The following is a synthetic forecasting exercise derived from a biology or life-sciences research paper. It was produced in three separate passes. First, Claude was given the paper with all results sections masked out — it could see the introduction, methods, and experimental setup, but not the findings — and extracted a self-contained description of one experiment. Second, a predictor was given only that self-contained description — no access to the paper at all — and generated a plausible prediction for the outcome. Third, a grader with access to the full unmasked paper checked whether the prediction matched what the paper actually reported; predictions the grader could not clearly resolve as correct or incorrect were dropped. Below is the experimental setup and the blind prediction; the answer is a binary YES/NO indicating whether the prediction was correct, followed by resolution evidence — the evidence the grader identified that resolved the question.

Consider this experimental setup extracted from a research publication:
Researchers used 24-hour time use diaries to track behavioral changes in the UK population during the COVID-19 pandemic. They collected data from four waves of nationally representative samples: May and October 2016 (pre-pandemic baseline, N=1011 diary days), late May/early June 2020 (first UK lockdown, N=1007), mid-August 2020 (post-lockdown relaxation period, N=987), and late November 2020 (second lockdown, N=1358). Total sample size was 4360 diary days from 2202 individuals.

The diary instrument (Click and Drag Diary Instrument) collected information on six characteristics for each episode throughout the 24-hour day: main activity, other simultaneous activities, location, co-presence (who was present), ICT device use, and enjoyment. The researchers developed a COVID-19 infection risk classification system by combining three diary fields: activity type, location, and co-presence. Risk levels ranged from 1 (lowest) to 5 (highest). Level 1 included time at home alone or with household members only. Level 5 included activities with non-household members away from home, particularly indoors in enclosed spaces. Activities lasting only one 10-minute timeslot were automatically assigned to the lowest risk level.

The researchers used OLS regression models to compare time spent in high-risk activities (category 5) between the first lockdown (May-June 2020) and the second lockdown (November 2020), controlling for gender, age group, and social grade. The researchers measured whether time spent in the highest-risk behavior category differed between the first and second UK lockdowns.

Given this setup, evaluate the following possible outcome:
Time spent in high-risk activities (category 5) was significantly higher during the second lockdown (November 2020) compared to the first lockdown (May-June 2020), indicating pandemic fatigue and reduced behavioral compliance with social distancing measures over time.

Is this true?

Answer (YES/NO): YES